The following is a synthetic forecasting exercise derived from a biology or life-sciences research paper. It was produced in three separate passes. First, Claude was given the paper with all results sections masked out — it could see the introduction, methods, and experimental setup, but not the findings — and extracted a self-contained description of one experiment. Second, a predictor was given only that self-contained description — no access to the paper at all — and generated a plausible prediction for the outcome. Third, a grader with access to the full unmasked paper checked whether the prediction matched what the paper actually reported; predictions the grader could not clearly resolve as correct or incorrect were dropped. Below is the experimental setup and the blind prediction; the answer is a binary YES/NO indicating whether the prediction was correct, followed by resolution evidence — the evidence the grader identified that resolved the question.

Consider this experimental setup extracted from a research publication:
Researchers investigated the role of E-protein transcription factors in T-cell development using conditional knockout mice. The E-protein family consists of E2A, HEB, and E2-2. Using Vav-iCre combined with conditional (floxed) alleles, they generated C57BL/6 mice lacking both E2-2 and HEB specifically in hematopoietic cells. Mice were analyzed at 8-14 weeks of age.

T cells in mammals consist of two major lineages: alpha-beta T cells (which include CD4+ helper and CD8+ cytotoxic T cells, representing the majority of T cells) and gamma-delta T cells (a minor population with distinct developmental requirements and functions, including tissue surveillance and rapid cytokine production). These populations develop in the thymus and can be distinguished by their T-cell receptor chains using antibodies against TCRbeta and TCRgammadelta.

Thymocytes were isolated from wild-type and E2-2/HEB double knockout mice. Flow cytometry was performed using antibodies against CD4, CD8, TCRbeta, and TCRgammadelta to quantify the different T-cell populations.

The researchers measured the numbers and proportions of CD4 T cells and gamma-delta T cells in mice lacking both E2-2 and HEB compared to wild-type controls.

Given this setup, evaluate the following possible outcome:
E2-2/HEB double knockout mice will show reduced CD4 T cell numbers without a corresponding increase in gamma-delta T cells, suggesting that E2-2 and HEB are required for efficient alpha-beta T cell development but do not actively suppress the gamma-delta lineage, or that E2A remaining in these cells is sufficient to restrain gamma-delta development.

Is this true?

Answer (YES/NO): NO